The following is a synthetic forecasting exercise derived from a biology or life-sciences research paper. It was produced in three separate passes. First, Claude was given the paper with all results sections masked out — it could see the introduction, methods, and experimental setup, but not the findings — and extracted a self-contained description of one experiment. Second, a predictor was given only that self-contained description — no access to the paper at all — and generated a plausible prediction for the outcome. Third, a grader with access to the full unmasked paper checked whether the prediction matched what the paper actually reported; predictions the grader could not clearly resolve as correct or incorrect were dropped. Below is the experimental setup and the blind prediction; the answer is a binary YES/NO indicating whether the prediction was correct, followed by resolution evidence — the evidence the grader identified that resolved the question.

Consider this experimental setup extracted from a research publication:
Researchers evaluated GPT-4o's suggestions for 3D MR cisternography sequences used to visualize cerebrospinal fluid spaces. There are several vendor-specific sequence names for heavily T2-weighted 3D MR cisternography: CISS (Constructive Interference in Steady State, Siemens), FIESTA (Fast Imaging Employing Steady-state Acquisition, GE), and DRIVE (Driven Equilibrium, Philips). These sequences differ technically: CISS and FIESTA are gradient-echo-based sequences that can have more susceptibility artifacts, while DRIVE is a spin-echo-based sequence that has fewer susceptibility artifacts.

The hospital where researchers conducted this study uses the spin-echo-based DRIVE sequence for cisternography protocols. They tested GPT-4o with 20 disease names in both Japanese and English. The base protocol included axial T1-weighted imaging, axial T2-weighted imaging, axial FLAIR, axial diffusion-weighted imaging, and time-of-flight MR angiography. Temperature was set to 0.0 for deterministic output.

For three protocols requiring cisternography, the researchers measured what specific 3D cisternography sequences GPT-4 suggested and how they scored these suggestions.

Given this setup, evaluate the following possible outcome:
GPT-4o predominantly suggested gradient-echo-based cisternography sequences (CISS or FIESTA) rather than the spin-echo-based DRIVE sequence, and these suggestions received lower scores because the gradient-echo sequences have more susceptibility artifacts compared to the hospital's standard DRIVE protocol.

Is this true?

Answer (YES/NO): NO